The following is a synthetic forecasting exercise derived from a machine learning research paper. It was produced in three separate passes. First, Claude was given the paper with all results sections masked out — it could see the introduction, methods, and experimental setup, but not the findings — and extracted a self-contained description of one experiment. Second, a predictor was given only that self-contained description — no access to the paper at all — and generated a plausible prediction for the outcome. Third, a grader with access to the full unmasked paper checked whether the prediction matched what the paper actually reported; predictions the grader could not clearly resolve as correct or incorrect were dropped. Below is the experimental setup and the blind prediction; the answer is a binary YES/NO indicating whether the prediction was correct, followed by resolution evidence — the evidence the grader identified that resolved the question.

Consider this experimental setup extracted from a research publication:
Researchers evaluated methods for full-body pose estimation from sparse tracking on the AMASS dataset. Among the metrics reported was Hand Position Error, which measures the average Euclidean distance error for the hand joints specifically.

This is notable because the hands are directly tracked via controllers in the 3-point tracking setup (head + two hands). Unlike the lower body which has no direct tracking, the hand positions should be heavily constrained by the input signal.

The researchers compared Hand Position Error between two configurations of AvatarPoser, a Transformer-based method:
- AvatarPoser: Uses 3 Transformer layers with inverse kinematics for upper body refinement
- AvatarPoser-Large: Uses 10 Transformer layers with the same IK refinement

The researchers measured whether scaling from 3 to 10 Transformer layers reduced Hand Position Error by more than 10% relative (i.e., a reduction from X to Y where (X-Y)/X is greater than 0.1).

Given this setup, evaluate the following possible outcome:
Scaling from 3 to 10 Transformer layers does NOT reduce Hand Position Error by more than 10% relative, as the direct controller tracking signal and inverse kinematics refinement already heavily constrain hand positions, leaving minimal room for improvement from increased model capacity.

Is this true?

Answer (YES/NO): YES